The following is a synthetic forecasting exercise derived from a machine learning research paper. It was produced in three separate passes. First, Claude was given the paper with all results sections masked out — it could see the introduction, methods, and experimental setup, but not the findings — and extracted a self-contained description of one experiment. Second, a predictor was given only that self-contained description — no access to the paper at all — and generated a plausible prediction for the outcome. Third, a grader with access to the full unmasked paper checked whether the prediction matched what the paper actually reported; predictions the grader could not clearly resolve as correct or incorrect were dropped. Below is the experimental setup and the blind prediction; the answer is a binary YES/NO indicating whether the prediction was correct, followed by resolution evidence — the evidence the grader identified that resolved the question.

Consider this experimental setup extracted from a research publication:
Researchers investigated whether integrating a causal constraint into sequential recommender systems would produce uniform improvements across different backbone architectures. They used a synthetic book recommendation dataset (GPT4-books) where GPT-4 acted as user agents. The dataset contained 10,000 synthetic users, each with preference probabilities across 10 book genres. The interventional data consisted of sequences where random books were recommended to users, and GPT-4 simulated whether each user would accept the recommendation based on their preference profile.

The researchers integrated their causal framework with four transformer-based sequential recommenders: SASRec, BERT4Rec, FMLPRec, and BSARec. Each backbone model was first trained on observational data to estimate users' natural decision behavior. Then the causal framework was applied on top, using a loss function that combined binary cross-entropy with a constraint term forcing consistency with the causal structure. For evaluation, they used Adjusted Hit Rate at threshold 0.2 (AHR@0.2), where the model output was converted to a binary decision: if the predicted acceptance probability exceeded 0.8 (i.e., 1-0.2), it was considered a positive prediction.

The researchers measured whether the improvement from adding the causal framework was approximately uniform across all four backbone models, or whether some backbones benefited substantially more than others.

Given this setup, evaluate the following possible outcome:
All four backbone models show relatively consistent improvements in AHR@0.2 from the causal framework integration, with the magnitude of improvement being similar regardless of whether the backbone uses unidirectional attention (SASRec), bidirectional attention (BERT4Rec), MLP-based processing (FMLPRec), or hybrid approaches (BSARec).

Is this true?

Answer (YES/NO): NO